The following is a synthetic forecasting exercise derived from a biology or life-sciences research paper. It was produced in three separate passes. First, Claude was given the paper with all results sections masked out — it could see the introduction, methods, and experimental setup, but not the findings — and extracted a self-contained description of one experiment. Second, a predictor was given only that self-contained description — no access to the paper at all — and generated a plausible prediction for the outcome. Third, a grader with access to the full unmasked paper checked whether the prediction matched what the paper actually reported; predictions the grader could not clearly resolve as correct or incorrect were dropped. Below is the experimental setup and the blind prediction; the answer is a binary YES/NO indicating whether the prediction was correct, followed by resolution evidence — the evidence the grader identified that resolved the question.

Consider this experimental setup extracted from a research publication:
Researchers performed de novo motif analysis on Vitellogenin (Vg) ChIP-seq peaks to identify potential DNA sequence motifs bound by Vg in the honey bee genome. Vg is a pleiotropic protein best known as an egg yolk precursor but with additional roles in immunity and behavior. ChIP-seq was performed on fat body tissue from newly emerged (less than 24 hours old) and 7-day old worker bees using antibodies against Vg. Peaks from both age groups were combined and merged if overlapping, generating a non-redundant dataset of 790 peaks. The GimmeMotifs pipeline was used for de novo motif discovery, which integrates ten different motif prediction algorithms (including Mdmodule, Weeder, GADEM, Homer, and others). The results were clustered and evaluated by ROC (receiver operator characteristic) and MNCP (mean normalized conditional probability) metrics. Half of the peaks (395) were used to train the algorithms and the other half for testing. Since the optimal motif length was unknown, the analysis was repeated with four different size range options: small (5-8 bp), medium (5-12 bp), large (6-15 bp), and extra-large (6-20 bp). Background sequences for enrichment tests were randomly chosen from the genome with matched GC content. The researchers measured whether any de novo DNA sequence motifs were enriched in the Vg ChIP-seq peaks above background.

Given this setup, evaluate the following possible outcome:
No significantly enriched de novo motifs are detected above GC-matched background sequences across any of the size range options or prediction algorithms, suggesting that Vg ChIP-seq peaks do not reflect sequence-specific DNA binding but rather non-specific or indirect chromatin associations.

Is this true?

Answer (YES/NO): NO